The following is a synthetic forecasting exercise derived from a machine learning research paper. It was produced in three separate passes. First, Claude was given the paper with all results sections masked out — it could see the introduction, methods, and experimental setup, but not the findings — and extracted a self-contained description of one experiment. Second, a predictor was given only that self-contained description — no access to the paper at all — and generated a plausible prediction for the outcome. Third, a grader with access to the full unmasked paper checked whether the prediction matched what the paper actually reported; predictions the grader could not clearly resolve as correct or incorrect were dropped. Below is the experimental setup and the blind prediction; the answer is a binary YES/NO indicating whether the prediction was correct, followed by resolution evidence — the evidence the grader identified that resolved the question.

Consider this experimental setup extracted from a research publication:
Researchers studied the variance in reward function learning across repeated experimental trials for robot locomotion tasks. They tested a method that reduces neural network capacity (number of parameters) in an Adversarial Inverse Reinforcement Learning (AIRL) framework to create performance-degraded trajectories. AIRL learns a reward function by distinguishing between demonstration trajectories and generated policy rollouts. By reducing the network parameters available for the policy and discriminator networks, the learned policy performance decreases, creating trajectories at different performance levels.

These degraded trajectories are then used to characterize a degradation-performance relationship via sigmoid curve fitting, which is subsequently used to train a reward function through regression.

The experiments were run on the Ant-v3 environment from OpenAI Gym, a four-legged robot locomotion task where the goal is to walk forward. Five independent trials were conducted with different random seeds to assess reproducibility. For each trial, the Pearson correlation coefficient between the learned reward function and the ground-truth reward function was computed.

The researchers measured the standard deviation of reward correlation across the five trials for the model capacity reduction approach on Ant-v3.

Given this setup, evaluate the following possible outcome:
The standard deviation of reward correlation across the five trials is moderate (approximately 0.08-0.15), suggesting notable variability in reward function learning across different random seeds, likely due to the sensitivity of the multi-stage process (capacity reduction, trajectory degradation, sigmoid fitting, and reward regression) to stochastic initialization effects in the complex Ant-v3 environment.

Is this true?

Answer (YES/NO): YES